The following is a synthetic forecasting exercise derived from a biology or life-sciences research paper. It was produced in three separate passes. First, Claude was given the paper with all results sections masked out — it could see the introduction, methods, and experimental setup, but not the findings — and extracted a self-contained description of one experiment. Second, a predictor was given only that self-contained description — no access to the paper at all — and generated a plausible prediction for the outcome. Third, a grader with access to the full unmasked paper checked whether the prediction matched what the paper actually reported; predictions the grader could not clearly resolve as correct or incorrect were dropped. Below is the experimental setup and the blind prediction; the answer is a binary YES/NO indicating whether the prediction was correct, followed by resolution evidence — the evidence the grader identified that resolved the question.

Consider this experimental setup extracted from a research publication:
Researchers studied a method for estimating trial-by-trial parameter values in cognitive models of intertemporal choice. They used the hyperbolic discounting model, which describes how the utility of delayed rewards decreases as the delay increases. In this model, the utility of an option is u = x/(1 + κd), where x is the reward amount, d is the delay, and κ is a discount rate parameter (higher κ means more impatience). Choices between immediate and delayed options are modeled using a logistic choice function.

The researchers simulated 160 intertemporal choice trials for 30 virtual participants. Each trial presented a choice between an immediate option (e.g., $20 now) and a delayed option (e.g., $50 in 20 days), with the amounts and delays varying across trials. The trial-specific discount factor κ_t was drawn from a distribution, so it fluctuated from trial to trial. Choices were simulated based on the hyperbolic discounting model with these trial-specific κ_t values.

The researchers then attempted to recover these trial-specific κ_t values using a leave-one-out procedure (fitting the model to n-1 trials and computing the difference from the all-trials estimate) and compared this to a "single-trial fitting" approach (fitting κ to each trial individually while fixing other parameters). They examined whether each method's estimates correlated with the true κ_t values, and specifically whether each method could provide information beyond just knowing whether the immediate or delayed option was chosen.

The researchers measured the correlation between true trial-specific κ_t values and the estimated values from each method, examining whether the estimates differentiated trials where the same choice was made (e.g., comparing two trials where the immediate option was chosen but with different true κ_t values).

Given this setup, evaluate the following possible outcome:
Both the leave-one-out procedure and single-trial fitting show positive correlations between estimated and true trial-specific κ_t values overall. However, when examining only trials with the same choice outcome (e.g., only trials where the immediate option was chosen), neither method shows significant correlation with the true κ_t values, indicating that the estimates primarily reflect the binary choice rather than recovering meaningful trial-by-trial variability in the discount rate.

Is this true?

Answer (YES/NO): NO